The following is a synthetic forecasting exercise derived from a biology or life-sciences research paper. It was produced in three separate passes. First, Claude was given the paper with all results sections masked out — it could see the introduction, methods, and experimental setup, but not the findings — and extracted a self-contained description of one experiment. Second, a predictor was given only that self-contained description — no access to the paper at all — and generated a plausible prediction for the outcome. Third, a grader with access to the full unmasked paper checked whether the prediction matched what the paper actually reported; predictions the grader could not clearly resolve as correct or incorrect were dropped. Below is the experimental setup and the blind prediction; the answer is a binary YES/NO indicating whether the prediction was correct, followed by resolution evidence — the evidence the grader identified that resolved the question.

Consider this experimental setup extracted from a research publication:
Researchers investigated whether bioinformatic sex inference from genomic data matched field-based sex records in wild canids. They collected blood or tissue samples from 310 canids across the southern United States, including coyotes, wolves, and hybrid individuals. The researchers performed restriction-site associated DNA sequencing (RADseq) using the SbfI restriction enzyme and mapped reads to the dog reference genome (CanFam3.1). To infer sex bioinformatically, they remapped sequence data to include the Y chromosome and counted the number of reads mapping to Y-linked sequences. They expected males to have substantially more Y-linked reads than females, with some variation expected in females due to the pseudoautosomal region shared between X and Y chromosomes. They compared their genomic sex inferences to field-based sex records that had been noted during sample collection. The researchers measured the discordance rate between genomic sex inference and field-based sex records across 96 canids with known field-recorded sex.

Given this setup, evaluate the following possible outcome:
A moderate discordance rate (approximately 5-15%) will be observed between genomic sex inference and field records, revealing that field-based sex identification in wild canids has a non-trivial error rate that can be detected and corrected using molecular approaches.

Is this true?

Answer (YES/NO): YES